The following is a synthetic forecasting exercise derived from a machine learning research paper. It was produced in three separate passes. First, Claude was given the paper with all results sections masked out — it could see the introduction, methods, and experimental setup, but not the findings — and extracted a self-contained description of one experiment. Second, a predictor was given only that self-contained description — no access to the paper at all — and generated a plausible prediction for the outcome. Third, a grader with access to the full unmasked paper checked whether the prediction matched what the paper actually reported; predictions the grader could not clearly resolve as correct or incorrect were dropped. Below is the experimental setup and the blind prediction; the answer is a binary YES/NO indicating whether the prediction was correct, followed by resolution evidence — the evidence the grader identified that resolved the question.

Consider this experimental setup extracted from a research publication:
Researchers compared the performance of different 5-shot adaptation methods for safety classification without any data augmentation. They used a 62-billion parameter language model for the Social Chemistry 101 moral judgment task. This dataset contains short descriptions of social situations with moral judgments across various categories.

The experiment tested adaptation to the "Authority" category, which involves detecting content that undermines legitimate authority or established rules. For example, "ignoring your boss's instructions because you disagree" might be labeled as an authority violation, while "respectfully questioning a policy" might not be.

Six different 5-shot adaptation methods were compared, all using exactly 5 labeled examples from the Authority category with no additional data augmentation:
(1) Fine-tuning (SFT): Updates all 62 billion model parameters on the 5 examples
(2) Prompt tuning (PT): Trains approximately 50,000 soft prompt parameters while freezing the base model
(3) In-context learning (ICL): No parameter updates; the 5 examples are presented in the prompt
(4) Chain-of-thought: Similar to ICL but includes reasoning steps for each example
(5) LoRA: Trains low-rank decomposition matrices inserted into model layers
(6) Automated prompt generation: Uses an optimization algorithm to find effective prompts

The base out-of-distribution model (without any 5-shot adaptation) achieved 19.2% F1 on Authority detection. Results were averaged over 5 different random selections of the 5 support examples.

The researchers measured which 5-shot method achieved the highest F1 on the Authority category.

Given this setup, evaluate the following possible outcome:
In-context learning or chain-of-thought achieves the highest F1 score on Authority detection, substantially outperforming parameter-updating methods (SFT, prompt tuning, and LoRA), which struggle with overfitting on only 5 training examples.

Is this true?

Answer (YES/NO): NO